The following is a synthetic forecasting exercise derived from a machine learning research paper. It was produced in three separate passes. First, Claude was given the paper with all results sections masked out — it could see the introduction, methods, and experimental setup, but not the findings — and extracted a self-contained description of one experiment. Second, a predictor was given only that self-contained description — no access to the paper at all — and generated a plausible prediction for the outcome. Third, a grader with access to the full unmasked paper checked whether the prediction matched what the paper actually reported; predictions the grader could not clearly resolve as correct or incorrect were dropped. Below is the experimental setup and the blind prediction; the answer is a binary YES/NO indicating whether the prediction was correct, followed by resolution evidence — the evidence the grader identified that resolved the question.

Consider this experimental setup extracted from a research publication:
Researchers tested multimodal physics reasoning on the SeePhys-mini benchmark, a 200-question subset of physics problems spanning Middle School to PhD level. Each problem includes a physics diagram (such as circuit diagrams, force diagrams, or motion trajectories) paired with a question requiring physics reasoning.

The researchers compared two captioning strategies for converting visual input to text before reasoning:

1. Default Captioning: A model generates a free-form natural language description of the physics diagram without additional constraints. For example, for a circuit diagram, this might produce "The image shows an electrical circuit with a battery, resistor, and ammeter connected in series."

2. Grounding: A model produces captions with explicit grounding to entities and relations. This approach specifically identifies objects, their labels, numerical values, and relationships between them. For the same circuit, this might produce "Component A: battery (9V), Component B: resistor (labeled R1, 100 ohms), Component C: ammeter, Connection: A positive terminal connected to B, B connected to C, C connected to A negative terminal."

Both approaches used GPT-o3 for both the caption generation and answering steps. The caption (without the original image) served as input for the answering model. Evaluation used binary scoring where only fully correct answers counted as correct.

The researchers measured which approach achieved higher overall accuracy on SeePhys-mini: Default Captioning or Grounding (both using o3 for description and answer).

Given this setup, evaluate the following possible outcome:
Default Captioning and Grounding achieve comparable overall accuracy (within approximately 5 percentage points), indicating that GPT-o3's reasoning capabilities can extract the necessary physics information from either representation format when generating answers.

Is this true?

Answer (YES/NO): NO